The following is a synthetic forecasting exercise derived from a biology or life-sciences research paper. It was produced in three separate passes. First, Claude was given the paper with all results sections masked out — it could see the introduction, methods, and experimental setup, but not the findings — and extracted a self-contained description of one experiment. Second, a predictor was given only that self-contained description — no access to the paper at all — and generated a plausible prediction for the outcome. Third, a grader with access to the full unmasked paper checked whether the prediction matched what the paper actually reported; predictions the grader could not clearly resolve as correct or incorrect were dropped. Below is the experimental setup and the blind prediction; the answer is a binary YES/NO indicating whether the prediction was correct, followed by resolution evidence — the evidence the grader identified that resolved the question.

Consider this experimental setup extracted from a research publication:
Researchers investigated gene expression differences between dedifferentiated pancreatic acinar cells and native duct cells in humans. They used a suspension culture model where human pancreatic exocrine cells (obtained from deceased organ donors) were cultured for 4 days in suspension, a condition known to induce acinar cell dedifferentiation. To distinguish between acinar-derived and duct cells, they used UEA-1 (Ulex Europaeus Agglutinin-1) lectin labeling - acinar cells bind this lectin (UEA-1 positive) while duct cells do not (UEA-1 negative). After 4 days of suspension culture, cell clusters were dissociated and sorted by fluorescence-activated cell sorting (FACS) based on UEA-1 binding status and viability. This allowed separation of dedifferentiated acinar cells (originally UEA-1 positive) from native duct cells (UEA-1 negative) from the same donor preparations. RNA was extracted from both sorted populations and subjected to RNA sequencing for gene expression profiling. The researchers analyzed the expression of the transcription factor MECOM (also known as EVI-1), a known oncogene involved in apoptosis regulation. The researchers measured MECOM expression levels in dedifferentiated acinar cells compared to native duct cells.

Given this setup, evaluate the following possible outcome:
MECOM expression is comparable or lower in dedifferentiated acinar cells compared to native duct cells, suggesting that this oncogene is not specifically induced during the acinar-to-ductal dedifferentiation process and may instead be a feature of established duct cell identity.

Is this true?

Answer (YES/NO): NO